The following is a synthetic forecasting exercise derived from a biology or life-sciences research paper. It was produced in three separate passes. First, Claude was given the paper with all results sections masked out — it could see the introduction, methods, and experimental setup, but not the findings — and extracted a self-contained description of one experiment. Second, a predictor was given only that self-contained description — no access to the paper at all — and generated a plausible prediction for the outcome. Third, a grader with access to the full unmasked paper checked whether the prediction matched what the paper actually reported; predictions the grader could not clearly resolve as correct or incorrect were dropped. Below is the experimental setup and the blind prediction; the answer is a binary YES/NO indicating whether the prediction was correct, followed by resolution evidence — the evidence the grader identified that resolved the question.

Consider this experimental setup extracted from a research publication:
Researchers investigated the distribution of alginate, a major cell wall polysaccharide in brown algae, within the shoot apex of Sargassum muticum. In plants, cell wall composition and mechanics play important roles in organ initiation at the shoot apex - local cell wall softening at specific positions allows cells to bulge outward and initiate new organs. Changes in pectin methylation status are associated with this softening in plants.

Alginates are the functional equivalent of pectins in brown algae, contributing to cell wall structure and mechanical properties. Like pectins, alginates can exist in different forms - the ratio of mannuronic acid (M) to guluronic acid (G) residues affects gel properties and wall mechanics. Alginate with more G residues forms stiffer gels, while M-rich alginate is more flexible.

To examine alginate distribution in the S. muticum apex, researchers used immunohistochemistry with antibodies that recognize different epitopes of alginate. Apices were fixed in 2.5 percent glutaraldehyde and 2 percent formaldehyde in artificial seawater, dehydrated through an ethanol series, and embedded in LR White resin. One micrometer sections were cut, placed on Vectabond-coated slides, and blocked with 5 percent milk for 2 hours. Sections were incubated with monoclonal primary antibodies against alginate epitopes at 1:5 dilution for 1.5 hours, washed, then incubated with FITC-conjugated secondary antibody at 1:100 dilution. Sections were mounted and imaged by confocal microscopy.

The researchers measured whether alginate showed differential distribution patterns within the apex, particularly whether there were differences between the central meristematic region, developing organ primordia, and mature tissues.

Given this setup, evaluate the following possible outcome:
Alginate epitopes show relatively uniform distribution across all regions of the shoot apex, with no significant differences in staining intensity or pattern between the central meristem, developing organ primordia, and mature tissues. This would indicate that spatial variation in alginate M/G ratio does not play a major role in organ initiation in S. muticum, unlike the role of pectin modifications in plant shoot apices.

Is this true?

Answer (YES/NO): NO